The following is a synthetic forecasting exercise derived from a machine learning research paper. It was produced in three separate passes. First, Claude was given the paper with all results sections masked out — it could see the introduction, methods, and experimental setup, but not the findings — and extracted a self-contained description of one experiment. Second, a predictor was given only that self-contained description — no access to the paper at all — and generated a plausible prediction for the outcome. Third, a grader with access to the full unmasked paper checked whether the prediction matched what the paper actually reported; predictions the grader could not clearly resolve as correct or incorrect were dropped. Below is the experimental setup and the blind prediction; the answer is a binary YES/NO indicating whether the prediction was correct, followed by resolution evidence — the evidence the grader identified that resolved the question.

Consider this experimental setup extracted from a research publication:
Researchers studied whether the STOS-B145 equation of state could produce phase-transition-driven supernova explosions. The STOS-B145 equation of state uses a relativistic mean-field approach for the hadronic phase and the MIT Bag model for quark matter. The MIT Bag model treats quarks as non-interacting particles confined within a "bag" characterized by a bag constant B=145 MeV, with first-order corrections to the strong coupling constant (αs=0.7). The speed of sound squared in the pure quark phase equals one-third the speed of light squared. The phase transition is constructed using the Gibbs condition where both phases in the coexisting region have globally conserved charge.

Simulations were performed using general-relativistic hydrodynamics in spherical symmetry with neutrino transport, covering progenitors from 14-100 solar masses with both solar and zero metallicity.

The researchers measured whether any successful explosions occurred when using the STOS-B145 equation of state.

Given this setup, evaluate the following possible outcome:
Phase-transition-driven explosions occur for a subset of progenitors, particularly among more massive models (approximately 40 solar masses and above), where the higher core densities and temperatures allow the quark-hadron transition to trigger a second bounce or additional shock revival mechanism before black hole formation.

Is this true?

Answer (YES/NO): NO